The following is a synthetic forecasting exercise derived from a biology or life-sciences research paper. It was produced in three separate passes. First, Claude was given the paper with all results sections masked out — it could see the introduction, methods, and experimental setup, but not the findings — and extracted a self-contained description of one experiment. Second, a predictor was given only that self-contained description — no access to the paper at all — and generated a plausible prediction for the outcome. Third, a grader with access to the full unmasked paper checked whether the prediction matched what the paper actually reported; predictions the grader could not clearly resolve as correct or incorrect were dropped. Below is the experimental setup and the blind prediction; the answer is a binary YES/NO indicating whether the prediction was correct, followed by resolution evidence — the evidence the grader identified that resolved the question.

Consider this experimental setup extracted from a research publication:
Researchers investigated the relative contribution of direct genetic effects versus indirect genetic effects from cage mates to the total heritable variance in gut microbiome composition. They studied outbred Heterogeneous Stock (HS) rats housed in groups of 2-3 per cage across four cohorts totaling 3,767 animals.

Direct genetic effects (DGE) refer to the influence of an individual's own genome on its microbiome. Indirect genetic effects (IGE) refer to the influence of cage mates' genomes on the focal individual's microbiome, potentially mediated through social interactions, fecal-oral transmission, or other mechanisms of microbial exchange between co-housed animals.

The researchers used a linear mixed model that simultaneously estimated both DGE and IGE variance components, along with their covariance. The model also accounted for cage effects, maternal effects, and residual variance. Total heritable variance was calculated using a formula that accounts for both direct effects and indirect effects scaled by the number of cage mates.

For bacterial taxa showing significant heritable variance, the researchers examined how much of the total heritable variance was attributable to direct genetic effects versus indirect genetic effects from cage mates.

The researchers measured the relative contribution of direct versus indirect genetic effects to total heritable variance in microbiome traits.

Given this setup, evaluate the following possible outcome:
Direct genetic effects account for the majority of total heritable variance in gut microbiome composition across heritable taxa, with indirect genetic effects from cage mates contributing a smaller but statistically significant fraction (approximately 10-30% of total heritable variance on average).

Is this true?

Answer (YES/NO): NO